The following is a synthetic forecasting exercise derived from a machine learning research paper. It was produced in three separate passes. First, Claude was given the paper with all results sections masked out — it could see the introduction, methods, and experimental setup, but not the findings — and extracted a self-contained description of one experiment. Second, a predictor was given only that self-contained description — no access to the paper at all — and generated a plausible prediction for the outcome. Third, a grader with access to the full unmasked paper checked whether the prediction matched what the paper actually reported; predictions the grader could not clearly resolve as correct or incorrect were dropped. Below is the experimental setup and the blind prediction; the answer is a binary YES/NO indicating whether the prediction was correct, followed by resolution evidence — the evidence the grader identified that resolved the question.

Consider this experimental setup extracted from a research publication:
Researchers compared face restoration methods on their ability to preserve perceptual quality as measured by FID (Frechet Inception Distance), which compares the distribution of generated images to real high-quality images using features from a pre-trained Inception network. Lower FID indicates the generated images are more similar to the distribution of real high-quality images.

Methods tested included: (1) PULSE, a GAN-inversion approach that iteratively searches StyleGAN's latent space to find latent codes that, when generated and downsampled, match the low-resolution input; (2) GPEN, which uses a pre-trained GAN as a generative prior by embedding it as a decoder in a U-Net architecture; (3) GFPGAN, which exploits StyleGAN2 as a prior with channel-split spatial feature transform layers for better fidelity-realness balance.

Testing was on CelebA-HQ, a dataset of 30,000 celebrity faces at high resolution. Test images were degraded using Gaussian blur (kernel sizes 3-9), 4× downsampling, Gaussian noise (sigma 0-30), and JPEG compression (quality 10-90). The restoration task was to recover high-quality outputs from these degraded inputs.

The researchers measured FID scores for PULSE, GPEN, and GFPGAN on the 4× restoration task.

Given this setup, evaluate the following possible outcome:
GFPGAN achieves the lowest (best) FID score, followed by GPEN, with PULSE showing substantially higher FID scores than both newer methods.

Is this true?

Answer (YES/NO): YES